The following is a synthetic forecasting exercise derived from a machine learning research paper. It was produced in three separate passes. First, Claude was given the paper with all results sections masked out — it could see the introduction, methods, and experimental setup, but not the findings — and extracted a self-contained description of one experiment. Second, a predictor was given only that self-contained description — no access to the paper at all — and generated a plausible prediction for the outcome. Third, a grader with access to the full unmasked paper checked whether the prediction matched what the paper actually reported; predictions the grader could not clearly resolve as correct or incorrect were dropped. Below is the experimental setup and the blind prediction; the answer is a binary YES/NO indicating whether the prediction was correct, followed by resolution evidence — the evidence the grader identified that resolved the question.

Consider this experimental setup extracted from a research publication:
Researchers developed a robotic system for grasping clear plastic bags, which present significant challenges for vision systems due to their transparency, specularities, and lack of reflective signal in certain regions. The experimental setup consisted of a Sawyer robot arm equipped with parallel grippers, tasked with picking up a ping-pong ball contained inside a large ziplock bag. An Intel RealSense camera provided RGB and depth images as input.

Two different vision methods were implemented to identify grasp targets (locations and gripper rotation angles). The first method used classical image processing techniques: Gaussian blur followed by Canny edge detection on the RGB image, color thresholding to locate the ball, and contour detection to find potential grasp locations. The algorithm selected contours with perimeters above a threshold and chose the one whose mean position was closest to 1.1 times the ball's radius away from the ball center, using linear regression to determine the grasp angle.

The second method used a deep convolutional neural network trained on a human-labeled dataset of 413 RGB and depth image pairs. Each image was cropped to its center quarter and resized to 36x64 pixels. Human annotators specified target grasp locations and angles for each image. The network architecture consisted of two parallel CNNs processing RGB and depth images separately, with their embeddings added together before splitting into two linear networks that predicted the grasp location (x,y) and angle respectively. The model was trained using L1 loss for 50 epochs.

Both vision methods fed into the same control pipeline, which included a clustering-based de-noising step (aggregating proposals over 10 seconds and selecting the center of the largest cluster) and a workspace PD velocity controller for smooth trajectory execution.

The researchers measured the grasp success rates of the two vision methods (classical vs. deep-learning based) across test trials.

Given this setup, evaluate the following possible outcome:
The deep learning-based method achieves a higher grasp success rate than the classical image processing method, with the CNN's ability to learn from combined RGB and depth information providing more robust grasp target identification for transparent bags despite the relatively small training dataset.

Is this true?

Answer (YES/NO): YES